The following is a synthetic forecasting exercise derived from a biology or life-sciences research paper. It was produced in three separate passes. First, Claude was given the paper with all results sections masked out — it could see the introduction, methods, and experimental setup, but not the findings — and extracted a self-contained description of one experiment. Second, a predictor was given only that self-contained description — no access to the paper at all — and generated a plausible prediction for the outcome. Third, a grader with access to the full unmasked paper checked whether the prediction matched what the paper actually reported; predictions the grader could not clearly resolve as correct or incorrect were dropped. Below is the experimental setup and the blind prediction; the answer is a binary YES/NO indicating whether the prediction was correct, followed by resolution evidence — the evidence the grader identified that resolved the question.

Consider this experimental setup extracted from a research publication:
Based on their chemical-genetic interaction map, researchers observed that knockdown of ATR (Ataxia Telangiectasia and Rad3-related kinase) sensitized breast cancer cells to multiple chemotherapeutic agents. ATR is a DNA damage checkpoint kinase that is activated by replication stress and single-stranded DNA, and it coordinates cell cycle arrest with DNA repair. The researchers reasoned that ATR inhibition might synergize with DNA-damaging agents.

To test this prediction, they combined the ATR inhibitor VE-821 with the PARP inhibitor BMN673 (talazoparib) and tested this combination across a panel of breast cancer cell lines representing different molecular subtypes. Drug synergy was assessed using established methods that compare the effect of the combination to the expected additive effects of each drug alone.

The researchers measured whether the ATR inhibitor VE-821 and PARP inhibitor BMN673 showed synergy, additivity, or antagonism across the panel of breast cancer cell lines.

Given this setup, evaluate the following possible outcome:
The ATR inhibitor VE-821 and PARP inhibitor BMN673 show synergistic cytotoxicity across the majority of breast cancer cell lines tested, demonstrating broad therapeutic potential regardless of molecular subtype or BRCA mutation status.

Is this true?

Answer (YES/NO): NO